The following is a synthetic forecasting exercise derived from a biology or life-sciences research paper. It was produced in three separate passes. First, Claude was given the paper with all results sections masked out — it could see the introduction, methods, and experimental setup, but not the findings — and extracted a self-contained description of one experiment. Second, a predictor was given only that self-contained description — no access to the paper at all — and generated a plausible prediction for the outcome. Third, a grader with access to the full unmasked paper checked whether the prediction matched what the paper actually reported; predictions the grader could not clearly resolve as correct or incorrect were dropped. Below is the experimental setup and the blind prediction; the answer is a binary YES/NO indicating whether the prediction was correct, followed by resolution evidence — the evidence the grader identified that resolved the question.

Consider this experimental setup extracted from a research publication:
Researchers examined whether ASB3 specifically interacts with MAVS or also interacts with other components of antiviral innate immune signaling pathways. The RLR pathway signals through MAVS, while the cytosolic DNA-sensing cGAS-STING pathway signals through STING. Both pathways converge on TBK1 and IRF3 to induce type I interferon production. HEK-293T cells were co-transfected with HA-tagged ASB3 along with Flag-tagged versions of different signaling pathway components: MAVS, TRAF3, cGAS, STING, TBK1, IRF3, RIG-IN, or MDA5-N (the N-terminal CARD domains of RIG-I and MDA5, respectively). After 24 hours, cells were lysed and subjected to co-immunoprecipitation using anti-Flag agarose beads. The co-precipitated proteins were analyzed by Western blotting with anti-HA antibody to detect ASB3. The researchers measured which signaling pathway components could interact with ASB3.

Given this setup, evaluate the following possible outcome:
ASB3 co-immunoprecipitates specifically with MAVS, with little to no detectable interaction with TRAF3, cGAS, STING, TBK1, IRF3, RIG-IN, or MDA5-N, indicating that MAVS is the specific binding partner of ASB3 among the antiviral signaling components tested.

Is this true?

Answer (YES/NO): YES